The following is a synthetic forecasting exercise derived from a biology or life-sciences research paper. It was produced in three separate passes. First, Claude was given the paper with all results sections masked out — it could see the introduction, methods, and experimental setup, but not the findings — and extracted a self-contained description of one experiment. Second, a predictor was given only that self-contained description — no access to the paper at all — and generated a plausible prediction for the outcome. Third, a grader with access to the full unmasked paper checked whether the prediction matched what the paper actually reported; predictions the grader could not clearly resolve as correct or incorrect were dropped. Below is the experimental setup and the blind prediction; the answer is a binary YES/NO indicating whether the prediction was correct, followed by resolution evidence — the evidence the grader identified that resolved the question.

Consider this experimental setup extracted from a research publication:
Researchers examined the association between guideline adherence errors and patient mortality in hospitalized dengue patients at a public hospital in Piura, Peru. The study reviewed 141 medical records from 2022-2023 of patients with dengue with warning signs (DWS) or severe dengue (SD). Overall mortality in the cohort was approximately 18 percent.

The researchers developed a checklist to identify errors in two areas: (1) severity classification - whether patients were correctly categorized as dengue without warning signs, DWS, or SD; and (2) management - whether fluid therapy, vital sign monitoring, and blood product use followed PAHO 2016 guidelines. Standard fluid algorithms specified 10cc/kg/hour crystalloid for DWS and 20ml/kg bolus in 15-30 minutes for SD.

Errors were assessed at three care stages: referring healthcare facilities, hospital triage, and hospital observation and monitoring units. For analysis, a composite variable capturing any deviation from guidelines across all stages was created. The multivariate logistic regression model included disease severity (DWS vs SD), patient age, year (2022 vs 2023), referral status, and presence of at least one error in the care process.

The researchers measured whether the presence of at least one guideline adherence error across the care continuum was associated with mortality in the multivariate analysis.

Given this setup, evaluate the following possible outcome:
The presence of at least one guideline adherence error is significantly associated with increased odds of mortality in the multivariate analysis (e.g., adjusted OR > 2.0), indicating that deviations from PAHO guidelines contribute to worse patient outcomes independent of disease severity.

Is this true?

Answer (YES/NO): NO